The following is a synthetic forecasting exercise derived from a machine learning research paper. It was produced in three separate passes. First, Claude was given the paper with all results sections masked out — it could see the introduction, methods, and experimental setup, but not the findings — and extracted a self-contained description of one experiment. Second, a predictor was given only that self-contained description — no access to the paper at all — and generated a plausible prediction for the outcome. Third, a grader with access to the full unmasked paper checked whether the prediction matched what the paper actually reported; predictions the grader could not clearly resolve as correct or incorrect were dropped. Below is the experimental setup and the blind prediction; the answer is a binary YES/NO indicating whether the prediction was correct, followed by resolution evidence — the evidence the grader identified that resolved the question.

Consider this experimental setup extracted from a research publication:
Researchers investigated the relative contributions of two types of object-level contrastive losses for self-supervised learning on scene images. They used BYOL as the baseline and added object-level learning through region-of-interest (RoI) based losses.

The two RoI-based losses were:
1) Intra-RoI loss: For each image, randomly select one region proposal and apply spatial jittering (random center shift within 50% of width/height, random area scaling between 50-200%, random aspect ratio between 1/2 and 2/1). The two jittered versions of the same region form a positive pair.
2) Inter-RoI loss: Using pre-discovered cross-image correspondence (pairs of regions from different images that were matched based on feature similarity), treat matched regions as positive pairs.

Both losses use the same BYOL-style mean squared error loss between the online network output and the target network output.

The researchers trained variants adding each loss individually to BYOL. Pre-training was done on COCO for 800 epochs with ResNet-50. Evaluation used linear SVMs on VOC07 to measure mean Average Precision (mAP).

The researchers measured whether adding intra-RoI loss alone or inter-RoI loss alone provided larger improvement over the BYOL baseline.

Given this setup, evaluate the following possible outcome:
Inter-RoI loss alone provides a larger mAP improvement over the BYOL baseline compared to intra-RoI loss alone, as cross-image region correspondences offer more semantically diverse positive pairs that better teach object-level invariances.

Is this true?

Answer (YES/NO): YES